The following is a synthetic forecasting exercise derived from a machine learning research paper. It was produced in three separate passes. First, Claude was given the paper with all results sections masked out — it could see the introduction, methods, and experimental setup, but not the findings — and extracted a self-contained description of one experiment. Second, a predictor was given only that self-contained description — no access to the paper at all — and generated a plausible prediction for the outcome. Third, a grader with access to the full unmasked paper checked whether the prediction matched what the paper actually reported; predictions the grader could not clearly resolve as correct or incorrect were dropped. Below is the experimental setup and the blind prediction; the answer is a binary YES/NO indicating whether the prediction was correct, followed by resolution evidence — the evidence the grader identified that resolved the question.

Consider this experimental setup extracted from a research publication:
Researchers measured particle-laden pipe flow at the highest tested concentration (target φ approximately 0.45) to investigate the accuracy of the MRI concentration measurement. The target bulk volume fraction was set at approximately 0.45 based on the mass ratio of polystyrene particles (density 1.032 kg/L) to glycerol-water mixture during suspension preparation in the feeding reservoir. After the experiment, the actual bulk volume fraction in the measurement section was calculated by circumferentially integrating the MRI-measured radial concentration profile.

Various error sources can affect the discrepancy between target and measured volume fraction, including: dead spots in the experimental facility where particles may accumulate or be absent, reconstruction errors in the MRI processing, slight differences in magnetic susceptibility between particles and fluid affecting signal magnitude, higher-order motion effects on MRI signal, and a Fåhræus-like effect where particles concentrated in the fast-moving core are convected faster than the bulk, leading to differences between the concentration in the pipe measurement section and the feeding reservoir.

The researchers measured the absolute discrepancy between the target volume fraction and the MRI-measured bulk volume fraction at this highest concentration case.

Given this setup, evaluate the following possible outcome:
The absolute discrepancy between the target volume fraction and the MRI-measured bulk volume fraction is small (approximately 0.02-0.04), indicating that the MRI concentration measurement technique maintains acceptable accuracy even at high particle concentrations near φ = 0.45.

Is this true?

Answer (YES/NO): NO